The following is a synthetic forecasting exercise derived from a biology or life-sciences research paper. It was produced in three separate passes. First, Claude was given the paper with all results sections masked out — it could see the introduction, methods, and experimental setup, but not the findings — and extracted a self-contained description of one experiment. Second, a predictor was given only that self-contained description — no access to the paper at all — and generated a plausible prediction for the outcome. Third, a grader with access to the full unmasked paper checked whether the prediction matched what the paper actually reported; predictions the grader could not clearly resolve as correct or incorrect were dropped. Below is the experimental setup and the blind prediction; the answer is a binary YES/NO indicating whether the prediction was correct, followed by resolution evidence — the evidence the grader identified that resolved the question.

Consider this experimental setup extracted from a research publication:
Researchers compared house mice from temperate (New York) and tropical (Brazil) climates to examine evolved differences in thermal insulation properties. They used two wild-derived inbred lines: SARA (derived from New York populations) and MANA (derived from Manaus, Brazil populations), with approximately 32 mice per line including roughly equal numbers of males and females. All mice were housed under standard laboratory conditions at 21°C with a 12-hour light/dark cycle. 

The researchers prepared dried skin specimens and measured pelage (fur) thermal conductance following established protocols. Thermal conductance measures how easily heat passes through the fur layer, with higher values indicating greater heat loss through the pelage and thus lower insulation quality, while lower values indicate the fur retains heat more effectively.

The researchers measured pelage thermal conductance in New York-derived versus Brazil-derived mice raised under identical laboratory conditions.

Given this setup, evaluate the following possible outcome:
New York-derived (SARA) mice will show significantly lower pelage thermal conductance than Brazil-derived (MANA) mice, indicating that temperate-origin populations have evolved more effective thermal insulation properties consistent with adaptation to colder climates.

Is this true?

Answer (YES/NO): YES